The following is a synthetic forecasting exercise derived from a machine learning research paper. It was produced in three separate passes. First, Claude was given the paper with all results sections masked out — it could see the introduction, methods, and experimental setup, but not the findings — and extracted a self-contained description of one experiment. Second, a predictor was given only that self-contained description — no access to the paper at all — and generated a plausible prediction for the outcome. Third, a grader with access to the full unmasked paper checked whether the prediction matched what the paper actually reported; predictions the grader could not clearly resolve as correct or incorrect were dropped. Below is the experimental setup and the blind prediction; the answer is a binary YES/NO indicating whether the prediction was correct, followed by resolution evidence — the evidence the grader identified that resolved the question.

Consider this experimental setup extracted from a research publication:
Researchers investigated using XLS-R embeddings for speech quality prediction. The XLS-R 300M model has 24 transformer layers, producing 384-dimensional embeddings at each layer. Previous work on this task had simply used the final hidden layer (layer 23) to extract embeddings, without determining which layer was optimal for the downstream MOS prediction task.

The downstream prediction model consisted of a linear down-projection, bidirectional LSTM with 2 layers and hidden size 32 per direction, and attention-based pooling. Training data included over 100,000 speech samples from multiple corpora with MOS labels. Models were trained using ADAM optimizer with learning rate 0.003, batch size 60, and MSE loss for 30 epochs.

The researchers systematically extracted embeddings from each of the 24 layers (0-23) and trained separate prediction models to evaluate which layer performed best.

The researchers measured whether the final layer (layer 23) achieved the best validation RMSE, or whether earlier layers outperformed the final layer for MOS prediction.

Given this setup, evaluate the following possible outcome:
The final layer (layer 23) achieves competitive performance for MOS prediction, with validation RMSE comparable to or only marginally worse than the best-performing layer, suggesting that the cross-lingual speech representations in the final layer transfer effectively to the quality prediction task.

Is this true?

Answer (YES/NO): NO